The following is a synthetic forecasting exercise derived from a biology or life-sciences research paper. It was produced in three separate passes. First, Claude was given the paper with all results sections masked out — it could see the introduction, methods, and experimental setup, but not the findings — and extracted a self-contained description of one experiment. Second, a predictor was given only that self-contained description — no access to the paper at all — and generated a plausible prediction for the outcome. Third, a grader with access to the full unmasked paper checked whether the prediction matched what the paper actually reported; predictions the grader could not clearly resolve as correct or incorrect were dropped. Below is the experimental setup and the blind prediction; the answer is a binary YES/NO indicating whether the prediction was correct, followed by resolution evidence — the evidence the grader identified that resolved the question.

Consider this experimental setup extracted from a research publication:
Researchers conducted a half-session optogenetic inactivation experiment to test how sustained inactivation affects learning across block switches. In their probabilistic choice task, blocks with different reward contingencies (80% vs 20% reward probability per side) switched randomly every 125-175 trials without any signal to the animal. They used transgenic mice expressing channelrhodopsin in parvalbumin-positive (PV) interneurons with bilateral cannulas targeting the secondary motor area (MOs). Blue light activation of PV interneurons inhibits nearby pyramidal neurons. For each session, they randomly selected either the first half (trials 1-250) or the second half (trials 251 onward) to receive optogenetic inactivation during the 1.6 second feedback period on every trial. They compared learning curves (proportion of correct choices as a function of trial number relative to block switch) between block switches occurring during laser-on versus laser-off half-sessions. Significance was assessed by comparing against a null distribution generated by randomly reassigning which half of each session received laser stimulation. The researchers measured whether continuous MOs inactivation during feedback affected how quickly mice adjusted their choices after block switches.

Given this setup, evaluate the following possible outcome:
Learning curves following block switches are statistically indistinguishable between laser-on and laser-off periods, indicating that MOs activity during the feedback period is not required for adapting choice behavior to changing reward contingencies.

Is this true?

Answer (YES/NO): YES